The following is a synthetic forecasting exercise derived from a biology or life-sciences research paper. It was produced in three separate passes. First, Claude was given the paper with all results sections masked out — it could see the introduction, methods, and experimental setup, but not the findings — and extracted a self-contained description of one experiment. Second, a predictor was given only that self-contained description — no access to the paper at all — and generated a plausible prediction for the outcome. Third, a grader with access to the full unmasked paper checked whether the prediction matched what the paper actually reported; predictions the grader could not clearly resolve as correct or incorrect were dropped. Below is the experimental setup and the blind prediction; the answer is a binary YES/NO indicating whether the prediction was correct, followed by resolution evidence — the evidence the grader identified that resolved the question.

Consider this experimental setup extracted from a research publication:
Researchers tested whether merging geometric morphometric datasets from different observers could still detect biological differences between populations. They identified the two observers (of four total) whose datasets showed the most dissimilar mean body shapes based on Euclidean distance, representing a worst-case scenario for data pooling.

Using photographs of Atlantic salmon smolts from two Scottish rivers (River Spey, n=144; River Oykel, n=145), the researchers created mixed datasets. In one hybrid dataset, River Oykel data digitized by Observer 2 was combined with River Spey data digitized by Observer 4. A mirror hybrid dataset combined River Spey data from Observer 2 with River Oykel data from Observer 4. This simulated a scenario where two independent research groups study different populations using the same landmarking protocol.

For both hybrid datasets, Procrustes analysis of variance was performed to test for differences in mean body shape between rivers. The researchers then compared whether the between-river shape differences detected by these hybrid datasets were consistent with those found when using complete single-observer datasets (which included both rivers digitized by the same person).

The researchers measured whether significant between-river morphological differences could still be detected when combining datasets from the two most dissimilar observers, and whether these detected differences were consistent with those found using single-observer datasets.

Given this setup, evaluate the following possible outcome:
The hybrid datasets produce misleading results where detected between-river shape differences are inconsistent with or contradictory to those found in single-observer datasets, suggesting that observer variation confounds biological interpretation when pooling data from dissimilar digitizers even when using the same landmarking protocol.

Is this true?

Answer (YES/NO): NO